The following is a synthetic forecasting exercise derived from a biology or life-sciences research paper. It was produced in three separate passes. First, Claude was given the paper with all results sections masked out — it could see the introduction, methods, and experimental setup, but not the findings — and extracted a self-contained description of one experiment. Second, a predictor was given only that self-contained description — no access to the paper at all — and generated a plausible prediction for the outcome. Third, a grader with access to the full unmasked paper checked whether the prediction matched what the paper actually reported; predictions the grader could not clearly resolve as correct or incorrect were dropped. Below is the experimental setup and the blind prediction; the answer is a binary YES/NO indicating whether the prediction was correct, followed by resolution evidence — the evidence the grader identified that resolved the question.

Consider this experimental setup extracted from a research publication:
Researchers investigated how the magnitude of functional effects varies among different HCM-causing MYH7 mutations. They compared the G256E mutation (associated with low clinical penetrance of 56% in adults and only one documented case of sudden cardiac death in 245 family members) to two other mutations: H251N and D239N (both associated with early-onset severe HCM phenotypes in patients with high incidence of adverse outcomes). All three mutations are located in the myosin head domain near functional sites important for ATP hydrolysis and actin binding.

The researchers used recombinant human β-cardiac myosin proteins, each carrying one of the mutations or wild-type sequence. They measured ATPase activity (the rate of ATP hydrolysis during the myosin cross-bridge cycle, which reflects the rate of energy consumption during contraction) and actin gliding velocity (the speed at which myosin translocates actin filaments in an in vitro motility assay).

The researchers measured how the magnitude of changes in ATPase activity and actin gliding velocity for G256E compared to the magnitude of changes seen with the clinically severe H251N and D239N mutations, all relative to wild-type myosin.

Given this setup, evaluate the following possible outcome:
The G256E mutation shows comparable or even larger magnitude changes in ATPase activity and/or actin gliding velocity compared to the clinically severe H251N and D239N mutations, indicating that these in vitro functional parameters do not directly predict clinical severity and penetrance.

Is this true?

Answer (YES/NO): NO